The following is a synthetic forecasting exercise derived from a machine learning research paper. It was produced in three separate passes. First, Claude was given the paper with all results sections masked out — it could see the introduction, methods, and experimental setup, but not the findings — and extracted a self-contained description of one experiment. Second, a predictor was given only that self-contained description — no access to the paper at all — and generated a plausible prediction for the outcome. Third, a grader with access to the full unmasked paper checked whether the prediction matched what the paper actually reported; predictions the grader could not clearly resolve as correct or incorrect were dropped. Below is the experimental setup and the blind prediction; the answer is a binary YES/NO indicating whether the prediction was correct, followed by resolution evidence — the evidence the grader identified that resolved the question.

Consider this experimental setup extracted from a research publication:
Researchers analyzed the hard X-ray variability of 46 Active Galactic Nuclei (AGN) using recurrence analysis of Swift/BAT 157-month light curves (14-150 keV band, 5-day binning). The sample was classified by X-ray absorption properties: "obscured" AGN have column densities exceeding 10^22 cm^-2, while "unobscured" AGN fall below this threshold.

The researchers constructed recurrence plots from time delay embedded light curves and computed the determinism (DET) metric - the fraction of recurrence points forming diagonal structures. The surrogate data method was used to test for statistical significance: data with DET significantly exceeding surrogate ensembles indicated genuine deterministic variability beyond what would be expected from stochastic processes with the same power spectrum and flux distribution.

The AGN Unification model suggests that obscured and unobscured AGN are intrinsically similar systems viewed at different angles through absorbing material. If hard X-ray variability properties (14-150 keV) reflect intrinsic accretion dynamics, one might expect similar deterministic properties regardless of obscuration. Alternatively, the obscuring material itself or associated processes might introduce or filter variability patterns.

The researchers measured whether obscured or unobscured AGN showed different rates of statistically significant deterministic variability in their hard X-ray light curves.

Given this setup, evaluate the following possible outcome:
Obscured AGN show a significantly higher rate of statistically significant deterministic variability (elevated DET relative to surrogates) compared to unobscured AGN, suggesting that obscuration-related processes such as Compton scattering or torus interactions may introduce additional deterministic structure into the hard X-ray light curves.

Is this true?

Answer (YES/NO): NO